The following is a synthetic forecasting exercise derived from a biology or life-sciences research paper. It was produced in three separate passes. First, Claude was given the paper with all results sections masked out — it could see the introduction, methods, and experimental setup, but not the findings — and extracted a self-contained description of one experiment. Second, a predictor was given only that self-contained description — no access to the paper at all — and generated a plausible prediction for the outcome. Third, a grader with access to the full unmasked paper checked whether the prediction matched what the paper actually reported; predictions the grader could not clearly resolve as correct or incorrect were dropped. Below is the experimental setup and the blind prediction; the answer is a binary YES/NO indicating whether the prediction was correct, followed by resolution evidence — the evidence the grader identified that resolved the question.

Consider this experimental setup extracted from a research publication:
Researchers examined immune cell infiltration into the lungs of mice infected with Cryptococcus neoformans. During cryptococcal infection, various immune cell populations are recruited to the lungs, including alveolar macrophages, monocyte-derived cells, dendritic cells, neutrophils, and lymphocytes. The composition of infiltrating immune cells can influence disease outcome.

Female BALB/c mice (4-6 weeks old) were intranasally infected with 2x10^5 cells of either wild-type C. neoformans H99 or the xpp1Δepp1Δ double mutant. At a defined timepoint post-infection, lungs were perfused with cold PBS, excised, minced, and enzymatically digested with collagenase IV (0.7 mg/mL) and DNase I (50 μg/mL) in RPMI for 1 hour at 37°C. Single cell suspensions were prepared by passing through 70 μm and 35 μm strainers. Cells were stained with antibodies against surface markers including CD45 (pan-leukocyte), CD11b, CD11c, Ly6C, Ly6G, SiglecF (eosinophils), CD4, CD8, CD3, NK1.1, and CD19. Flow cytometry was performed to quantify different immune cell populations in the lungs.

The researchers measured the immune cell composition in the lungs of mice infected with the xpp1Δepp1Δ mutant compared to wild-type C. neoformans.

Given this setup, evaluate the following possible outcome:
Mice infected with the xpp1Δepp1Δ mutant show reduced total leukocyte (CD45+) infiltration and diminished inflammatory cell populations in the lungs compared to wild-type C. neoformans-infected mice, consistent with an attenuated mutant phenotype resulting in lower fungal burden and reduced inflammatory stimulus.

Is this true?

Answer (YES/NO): YES